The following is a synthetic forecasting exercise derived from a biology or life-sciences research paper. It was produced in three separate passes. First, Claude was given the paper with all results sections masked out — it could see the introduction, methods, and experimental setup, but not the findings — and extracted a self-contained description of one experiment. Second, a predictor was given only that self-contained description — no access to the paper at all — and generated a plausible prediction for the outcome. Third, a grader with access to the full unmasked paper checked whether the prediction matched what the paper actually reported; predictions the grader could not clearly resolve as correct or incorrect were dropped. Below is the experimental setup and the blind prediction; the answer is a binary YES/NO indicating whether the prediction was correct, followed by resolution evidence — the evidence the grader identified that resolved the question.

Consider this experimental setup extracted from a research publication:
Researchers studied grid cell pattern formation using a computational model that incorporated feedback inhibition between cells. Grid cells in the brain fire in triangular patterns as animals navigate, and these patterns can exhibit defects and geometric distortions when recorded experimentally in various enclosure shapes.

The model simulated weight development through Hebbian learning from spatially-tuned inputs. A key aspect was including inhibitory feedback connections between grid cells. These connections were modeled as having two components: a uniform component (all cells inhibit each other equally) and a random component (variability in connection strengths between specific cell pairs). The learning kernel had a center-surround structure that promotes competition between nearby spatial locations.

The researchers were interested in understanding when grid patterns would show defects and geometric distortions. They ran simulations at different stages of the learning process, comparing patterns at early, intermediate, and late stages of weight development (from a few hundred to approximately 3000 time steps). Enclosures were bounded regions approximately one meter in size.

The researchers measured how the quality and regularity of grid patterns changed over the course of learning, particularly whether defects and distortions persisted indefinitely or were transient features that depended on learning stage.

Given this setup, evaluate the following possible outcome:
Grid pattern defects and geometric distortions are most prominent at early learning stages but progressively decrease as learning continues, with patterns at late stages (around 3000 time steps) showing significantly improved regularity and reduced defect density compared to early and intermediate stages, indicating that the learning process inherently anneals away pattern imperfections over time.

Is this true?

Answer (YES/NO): YES